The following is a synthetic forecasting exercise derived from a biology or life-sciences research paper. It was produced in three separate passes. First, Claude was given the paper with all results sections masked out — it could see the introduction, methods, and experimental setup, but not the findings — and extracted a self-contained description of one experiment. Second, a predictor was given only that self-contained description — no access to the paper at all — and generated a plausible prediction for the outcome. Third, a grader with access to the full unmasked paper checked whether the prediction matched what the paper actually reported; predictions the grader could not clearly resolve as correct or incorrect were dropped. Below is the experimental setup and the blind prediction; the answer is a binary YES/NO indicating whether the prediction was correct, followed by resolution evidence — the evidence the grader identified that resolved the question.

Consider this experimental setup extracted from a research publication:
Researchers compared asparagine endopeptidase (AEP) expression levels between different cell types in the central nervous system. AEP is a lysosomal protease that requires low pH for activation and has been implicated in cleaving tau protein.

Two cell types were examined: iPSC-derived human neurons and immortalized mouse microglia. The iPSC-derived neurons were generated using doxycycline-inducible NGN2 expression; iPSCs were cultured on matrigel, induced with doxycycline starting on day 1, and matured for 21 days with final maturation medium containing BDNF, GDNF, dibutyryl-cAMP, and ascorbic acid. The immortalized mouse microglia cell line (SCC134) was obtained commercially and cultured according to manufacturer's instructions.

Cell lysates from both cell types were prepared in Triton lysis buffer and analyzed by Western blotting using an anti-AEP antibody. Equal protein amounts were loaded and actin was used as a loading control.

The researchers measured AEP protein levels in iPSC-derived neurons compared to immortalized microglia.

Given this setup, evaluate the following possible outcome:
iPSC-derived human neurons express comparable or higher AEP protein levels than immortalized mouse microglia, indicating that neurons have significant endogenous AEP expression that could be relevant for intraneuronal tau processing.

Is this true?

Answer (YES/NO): NO